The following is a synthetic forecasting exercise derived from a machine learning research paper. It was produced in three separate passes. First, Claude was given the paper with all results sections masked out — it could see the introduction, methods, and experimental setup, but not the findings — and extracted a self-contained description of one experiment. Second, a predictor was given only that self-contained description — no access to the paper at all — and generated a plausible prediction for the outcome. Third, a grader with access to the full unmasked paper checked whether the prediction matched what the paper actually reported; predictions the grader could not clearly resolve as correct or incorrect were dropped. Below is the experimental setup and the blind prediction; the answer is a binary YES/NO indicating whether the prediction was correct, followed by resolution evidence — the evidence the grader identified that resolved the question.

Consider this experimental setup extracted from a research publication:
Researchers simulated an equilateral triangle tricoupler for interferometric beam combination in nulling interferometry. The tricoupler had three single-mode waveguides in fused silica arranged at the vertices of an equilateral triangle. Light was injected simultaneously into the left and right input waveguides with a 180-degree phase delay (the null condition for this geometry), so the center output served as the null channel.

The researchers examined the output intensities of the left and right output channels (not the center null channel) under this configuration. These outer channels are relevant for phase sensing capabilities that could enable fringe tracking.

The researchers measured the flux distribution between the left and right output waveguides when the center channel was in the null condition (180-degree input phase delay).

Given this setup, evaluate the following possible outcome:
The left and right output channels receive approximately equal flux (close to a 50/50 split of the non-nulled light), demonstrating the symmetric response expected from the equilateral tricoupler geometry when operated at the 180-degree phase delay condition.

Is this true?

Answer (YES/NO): YES